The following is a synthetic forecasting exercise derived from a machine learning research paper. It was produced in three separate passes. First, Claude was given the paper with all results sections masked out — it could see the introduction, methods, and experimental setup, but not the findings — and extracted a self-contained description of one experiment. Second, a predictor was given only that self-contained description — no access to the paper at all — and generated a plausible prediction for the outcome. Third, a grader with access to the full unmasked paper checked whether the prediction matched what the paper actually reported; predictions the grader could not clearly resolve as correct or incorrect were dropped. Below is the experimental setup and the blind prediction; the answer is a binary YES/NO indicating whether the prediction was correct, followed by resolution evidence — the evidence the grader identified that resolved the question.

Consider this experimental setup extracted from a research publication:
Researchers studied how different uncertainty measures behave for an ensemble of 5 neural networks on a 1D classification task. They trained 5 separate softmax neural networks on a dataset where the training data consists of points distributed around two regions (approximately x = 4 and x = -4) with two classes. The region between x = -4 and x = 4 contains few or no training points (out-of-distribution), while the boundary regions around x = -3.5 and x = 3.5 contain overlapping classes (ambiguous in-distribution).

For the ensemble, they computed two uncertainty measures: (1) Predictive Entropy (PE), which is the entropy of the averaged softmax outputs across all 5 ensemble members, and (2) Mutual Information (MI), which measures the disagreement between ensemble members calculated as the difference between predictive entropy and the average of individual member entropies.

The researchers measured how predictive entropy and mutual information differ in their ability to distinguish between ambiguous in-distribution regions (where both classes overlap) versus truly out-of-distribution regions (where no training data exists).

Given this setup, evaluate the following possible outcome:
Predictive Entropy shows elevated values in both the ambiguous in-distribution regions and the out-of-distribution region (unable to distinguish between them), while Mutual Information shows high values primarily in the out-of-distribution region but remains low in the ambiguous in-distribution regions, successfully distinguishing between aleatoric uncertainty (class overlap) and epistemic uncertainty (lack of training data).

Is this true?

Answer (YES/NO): YES